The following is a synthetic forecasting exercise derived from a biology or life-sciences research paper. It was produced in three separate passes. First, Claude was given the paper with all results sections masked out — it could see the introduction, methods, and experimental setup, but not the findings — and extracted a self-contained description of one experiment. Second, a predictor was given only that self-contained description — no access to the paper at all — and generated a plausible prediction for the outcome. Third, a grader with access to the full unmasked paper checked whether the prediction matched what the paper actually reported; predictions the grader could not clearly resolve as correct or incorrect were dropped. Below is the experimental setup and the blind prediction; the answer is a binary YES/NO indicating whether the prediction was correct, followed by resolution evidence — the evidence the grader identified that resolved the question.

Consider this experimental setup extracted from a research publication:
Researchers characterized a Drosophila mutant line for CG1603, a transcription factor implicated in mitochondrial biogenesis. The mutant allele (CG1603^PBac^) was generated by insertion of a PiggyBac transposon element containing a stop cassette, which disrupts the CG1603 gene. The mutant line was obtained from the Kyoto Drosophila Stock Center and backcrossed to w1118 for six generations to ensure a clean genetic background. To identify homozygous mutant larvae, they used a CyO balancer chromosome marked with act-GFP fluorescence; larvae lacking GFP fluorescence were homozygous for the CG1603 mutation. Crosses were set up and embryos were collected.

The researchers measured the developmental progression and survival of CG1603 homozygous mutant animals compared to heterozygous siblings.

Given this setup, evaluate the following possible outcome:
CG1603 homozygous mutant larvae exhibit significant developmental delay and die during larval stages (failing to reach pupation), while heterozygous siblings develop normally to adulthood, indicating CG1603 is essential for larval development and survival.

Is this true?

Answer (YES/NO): YES